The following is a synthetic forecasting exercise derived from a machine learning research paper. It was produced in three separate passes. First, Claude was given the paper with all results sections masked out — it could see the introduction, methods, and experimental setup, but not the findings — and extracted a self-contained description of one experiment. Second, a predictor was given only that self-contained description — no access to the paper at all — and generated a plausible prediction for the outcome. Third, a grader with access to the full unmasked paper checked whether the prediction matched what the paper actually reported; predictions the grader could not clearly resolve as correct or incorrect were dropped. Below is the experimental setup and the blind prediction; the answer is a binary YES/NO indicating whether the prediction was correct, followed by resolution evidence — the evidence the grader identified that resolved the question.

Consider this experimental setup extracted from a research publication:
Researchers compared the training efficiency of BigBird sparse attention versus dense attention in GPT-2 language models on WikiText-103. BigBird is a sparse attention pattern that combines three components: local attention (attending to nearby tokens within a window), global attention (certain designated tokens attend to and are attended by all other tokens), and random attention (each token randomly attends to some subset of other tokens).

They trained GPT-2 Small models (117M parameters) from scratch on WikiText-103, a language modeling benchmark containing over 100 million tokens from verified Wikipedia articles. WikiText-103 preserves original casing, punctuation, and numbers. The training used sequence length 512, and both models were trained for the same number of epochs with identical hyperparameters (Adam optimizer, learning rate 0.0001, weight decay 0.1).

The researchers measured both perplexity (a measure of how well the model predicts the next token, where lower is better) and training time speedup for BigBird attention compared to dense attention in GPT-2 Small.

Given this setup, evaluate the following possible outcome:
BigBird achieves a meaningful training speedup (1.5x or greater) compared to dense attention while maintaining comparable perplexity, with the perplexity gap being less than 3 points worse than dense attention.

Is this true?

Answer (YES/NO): NO